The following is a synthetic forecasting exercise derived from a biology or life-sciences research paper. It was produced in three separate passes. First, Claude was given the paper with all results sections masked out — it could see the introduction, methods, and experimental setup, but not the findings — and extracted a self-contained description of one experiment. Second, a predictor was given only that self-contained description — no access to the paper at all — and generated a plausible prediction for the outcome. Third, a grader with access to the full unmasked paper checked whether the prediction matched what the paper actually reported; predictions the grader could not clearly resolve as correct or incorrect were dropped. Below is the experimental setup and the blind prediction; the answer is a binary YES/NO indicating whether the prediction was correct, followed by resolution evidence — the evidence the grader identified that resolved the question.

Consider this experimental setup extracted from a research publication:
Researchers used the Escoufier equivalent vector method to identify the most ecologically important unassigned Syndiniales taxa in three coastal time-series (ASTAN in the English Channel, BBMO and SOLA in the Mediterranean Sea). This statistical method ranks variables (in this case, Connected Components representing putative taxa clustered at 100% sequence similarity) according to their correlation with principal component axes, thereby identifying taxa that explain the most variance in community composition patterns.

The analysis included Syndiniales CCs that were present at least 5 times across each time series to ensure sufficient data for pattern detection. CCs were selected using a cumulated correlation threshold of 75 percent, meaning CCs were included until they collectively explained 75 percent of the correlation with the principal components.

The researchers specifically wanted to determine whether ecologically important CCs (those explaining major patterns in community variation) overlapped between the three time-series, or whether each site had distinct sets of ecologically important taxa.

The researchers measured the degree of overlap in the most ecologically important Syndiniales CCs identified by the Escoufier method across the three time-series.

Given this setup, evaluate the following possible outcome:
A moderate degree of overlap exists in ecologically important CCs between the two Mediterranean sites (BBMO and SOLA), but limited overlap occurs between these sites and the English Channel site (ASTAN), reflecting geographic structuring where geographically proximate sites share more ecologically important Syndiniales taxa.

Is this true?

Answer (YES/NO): NO